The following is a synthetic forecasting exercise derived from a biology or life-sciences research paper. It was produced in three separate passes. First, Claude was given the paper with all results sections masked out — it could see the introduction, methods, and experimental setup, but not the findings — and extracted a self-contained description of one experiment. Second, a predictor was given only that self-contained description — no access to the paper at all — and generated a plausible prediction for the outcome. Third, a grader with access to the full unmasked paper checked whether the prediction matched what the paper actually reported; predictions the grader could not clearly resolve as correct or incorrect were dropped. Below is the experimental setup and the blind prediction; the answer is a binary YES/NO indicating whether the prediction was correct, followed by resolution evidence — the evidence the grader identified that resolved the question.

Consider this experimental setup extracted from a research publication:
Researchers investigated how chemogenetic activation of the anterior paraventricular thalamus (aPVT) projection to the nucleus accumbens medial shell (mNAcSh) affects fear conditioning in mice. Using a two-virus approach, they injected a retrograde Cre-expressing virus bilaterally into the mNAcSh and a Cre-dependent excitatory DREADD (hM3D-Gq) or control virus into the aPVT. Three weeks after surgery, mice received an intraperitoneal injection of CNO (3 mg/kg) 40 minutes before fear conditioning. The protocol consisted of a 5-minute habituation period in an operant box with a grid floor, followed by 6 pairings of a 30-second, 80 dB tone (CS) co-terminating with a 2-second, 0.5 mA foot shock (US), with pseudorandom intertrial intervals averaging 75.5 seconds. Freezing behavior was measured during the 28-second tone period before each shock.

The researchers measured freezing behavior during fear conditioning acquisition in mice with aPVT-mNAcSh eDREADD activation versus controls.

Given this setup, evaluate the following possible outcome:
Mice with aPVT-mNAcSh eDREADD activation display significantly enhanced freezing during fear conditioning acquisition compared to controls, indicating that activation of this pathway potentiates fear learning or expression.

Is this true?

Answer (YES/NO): NO